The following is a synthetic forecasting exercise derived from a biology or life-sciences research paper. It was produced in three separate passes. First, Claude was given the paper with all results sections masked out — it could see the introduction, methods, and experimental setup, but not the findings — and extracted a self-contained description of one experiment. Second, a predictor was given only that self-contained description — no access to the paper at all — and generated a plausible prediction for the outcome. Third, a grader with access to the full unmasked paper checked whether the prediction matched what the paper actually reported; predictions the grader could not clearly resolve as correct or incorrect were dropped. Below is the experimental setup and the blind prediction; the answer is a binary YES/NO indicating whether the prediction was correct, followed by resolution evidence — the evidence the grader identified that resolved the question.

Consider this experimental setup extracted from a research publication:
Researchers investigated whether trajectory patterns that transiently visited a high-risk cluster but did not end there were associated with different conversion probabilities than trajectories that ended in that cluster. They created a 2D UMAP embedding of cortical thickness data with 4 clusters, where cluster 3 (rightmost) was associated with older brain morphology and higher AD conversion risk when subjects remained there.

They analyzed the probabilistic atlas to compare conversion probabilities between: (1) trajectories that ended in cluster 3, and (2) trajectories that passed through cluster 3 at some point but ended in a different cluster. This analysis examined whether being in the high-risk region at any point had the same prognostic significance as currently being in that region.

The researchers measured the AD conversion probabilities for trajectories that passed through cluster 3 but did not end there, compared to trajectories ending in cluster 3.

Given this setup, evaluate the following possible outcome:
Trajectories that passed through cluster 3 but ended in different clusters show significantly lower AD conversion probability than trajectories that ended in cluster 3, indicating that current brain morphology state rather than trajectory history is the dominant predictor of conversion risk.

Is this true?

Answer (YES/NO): YES